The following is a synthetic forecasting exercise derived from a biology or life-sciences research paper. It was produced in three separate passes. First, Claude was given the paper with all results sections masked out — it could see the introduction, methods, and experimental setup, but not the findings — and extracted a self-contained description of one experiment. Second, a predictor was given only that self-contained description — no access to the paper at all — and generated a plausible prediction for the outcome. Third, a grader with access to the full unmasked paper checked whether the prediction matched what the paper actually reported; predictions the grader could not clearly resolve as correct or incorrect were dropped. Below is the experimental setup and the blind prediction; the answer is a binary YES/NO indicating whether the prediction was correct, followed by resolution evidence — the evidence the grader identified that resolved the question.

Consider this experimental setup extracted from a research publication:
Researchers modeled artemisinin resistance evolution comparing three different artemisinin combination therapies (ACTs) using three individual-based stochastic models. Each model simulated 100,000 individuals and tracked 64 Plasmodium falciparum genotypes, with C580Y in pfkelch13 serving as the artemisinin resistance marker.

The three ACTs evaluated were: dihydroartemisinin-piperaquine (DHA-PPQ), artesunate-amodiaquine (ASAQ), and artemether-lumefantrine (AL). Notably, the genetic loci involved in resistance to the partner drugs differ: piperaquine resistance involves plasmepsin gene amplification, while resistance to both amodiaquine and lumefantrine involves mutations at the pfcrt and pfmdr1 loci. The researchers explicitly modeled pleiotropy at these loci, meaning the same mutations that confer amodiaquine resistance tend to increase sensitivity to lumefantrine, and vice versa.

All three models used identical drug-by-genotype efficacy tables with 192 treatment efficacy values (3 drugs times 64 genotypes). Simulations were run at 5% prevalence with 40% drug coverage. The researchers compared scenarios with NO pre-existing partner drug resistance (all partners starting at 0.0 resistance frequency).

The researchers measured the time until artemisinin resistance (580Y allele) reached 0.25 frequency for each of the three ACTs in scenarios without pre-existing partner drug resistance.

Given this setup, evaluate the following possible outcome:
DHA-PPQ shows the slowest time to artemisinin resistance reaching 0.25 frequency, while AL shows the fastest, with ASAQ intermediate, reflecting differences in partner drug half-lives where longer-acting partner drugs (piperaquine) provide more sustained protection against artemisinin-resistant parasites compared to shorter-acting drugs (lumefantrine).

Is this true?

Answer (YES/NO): NO